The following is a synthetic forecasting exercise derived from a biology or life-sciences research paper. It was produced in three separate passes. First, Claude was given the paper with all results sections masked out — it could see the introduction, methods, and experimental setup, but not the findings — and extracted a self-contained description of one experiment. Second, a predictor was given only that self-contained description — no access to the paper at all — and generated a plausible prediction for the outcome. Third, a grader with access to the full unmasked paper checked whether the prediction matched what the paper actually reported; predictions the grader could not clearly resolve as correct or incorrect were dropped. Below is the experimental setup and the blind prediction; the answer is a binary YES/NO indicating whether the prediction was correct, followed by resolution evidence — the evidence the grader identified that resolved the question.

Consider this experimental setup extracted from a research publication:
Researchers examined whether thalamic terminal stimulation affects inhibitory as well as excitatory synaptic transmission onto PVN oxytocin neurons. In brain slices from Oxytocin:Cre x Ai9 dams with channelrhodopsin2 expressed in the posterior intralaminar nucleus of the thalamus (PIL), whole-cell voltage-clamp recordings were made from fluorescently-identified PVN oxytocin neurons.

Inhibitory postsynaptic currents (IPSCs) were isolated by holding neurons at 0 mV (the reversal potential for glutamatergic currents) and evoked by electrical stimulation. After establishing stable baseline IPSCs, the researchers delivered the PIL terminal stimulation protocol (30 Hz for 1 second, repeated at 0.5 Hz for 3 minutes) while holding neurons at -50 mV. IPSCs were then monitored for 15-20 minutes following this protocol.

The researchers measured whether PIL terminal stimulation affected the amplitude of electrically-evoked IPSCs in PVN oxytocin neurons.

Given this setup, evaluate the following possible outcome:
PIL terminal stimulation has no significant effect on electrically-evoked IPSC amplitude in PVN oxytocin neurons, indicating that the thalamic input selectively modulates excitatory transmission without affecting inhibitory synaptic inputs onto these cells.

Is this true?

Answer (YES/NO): NO